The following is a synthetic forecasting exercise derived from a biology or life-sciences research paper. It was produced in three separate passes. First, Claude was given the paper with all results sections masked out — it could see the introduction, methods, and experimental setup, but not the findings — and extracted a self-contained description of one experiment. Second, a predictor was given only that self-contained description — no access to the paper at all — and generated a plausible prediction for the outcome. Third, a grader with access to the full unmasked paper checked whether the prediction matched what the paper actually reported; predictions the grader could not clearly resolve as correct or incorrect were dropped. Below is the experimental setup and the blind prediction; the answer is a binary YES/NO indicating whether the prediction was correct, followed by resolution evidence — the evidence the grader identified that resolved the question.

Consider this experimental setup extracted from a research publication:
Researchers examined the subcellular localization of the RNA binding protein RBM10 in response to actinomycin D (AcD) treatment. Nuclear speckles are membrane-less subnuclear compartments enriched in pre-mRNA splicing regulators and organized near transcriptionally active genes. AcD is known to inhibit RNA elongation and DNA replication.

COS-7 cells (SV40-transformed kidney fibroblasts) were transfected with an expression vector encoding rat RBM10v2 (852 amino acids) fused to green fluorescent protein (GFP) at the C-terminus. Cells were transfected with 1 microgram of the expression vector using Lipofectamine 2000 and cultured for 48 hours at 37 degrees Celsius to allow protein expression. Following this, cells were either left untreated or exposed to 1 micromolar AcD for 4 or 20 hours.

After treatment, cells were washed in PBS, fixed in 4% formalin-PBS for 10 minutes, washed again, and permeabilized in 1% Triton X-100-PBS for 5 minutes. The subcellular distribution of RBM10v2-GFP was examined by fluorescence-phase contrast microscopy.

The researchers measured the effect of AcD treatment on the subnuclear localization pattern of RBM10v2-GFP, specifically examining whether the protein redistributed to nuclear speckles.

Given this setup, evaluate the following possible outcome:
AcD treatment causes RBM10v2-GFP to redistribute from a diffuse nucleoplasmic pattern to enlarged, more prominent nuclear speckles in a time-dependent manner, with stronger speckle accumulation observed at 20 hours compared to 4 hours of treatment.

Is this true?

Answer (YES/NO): NO